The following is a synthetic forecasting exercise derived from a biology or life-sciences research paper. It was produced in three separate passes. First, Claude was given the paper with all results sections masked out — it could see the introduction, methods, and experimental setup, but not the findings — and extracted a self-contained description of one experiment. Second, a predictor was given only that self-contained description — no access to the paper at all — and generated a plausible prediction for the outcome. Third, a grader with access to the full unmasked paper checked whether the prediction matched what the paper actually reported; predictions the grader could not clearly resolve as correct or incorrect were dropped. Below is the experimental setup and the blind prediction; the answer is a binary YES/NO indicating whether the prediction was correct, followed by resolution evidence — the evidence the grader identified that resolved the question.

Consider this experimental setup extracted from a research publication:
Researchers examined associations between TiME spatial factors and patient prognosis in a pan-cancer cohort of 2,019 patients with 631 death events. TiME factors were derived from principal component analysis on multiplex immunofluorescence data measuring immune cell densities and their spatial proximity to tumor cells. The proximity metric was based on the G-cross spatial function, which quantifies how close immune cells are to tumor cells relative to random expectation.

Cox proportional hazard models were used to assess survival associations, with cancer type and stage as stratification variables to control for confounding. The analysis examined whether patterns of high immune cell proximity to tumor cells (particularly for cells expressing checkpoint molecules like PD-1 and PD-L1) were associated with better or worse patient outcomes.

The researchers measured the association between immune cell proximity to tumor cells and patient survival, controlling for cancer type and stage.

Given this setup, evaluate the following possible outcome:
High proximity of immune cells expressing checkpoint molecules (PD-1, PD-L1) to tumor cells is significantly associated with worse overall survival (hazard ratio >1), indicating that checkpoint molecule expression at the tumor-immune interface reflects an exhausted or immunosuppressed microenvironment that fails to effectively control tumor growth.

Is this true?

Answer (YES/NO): YES